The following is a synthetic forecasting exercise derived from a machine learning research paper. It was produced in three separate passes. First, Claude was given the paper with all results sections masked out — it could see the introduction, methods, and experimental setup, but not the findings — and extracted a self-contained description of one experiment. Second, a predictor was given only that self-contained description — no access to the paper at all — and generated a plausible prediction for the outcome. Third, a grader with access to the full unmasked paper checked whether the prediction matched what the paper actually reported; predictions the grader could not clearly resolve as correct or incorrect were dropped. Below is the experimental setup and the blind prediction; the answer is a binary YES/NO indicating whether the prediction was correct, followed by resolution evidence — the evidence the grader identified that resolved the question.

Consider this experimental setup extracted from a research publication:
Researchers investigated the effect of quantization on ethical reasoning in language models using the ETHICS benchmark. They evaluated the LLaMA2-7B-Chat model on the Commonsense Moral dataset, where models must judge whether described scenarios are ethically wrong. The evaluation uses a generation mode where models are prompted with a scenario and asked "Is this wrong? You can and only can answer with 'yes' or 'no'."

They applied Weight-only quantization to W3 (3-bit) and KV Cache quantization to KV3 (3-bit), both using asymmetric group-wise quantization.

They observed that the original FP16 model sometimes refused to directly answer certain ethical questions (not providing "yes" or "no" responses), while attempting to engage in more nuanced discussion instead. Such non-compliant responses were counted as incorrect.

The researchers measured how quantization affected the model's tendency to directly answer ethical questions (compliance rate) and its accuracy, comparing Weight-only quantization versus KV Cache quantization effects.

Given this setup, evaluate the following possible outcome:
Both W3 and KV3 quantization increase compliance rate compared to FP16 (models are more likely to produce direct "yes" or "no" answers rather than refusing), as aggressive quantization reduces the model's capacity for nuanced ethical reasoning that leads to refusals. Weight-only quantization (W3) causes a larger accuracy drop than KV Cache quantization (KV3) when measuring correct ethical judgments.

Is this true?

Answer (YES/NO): NO